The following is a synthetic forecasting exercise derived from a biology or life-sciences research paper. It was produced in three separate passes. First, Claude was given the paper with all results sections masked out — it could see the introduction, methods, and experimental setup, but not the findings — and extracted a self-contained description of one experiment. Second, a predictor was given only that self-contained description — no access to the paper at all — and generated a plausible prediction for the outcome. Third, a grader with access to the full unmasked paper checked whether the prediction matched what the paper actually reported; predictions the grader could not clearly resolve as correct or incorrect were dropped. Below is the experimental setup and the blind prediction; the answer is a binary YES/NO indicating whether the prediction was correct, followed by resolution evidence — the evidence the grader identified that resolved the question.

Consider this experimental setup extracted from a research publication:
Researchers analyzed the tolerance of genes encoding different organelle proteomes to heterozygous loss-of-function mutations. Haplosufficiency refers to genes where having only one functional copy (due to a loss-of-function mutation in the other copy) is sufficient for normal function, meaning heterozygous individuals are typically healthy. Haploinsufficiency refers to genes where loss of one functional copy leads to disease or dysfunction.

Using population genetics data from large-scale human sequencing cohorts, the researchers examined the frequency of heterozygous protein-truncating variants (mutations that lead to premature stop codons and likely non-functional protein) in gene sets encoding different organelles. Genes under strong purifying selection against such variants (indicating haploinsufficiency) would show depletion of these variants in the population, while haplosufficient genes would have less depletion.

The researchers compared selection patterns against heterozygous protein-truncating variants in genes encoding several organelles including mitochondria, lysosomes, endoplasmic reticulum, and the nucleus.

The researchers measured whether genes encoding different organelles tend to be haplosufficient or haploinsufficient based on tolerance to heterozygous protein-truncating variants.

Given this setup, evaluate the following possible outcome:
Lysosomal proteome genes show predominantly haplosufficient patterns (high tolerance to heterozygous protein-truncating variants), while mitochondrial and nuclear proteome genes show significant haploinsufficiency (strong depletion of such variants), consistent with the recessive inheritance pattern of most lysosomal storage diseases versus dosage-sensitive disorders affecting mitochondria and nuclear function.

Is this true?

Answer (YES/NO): NO